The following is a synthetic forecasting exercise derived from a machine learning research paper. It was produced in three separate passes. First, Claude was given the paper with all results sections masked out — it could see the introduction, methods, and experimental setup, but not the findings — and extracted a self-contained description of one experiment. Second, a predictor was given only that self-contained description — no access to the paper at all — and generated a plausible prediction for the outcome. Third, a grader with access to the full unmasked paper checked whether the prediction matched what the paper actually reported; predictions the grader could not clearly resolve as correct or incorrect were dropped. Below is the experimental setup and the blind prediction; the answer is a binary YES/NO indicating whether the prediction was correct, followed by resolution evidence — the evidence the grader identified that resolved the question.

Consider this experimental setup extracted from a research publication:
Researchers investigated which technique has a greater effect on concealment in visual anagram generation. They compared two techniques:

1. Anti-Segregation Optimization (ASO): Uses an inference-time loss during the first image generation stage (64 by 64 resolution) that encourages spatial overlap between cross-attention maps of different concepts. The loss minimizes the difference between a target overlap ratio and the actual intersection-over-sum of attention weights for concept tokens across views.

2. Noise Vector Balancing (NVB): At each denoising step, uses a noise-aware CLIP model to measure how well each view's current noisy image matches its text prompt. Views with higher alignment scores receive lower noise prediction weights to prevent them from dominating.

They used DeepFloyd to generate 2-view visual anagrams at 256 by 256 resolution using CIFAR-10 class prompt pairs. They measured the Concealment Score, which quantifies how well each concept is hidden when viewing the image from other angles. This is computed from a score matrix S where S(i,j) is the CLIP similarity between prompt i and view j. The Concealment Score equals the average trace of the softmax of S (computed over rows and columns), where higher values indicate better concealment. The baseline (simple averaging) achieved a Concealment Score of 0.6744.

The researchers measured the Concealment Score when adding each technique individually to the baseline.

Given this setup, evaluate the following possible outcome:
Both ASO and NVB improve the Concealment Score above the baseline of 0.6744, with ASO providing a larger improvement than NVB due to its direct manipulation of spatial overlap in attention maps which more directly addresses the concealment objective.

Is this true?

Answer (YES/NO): NO